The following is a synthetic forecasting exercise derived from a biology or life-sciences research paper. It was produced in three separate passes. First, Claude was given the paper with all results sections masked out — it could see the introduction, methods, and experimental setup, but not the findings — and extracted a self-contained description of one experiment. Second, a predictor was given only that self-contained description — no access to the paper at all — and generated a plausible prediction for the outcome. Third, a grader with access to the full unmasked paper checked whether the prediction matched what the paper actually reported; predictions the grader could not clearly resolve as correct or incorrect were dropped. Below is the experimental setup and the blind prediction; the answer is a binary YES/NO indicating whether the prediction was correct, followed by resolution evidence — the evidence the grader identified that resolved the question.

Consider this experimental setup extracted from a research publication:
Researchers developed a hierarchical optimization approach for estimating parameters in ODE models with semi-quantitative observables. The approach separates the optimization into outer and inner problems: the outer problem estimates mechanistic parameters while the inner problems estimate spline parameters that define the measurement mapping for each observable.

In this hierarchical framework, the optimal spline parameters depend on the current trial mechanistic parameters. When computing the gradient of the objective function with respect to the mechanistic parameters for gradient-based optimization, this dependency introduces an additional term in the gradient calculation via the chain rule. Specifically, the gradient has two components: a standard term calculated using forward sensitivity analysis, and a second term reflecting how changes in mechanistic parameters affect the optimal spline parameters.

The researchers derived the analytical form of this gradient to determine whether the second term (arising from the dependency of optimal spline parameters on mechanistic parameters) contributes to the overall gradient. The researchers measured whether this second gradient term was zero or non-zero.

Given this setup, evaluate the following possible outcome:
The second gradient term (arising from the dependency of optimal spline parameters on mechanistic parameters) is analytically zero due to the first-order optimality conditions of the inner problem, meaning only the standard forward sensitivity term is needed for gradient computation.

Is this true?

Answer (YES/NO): YES